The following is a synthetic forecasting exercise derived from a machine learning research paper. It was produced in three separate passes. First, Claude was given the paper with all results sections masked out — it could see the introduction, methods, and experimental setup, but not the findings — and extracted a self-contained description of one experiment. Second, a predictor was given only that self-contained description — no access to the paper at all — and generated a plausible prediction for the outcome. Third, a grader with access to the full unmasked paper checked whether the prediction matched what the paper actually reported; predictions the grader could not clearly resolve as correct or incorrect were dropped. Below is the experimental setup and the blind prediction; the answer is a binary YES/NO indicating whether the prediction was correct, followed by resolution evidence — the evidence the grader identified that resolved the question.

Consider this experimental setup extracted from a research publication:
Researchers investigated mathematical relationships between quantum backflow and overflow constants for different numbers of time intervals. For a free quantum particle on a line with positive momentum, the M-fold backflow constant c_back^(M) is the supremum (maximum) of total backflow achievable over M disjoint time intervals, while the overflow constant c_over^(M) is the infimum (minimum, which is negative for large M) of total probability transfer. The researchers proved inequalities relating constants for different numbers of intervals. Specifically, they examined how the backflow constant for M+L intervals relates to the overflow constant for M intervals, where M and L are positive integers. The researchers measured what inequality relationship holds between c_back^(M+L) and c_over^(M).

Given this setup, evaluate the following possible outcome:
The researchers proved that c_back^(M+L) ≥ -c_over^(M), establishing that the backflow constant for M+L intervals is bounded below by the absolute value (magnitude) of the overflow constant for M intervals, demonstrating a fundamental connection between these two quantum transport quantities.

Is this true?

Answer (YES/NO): NO